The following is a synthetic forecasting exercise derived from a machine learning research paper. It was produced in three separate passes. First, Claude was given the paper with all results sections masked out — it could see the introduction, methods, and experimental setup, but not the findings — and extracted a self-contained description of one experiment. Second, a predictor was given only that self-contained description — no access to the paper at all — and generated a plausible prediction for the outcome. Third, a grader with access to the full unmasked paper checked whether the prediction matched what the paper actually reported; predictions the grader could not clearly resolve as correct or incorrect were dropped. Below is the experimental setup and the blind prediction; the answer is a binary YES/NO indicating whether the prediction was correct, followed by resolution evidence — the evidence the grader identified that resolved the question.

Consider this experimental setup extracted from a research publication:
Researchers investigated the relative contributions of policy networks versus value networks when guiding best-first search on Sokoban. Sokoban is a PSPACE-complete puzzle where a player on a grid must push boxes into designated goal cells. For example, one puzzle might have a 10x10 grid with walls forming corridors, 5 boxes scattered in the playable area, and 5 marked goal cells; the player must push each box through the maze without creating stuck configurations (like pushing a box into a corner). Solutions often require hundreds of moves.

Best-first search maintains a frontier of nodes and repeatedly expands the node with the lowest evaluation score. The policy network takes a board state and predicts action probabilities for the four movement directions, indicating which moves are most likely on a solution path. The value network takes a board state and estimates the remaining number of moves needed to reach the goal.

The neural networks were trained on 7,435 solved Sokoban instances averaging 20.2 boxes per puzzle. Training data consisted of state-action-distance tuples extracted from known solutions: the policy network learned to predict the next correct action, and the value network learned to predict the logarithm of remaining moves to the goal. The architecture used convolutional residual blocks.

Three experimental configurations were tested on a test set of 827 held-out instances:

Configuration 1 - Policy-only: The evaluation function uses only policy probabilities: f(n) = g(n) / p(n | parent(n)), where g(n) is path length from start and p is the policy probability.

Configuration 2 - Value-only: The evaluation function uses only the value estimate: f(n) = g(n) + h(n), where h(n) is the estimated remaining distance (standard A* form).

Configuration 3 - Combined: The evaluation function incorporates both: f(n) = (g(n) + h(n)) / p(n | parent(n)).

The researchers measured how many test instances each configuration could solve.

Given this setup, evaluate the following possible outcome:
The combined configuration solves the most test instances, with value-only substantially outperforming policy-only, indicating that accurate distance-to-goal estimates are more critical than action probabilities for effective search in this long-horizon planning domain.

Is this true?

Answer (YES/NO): NO